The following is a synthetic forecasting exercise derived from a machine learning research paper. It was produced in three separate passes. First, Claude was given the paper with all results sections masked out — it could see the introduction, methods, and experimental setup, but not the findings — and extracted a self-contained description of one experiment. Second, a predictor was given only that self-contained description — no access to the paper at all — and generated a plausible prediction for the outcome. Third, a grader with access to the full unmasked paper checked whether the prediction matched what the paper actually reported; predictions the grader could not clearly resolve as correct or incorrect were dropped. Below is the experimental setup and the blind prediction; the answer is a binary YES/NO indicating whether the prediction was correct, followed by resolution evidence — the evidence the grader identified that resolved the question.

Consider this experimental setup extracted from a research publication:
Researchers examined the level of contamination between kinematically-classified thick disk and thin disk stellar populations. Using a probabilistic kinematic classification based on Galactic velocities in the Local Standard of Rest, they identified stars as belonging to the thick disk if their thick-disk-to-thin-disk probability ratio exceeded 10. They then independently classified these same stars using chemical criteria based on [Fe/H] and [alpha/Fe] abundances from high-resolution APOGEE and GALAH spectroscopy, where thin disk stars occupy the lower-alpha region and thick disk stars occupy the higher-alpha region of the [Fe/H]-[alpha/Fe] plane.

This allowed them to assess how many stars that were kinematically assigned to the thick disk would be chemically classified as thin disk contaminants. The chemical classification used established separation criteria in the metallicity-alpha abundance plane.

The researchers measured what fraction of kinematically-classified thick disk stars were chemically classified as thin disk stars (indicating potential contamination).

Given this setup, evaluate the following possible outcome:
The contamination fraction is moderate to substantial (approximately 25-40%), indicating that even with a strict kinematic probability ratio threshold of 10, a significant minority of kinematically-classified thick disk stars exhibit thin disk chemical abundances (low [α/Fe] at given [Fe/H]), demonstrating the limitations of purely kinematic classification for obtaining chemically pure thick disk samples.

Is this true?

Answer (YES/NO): YES